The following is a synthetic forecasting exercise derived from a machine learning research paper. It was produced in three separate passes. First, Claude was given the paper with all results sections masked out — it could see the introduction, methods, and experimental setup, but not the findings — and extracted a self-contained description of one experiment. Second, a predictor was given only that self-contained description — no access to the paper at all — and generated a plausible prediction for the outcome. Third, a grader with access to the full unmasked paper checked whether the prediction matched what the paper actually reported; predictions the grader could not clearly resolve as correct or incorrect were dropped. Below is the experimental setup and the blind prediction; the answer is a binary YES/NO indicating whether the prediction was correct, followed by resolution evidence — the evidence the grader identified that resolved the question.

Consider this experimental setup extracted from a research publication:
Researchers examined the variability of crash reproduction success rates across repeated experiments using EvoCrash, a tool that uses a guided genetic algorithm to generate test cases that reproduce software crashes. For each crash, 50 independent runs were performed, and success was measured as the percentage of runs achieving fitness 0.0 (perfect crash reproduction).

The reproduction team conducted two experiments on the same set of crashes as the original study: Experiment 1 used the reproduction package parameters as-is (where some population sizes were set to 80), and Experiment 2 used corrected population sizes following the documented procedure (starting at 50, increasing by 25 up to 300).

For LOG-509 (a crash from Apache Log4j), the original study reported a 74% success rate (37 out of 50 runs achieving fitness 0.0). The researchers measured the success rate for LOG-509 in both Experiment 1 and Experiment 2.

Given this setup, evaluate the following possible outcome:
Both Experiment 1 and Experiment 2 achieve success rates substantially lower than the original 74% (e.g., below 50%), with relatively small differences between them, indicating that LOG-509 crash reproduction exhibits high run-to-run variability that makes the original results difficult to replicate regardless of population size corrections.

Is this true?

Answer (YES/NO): NO